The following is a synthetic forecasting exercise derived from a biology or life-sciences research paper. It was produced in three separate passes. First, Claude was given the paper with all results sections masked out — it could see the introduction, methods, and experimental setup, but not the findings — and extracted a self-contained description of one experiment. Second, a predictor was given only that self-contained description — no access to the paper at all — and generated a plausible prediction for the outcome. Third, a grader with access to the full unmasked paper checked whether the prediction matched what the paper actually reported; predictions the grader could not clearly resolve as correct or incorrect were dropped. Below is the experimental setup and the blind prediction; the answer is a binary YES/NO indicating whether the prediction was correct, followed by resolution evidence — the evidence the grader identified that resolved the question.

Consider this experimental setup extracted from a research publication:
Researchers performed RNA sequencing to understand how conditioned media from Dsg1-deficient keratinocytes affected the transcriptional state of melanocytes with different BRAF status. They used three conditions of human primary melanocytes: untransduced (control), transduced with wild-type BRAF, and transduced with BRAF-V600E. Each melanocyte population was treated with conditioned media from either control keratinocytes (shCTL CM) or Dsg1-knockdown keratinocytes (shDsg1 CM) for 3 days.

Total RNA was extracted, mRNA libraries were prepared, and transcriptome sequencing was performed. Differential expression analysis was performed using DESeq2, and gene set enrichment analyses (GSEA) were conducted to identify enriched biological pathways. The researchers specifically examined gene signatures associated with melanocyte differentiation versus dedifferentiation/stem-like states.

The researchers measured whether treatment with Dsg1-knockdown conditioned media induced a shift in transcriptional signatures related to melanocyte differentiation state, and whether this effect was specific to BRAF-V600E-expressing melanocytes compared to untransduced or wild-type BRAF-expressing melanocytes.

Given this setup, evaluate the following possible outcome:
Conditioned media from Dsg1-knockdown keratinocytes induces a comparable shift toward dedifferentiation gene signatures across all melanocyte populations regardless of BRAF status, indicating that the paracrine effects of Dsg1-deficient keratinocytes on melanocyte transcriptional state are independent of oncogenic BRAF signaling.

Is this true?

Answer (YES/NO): NO